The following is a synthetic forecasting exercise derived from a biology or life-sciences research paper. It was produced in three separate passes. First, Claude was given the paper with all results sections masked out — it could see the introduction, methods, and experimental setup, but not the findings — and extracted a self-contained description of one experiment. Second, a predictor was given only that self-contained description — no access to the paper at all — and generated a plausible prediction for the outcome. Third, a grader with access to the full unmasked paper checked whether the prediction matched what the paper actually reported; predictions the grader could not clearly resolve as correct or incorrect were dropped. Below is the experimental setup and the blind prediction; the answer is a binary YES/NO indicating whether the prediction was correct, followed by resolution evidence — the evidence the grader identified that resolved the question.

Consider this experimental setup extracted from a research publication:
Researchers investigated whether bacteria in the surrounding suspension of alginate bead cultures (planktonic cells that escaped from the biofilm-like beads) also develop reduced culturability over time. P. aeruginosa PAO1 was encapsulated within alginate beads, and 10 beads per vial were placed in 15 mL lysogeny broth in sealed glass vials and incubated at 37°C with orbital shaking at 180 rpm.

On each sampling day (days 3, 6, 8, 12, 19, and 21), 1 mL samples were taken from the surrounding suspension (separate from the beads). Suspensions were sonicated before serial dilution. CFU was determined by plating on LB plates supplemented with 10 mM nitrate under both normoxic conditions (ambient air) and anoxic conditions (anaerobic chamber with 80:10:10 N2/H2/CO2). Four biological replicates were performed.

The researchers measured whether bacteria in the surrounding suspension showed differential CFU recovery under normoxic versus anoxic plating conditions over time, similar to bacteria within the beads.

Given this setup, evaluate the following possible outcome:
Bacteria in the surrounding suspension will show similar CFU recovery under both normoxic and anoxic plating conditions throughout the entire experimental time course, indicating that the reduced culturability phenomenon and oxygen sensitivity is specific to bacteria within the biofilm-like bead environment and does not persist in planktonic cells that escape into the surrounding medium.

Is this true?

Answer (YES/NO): YES